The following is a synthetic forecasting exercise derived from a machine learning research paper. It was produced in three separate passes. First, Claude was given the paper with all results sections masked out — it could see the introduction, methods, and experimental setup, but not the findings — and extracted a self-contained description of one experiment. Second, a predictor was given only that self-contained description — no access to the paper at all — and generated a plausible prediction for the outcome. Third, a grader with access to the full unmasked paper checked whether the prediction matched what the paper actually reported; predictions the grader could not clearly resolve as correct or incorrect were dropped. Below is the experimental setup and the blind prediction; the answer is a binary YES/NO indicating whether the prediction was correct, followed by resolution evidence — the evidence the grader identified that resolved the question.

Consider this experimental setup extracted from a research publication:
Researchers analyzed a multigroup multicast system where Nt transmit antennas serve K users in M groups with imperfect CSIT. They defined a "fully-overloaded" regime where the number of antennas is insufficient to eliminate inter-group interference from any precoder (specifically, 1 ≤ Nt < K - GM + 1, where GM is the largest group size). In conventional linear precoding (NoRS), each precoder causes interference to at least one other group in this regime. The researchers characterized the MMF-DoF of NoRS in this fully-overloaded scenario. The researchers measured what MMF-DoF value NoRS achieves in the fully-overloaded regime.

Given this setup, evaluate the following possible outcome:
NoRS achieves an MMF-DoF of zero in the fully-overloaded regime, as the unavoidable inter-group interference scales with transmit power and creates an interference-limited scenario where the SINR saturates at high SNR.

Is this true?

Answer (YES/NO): YES